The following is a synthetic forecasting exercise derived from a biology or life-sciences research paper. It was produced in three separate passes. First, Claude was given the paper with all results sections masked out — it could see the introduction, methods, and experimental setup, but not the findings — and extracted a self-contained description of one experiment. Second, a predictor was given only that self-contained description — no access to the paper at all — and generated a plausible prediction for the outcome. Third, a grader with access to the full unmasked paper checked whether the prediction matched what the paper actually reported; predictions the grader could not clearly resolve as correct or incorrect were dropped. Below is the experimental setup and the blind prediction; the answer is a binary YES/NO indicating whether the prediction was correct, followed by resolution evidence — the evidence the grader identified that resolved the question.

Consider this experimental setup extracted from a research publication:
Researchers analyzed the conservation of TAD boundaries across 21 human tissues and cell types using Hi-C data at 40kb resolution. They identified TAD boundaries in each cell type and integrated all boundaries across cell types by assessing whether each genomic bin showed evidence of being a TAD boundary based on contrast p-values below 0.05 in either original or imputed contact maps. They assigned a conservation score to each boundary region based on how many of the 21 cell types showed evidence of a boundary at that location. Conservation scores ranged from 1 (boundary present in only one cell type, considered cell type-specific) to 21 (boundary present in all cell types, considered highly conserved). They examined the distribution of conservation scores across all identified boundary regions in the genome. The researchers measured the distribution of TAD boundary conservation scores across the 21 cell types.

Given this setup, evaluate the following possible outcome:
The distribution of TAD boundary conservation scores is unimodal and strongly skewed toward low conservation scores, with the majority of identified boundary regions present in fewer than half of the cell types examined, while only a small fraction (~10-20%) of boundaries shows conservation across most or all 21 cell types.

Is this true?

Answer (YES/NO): NO